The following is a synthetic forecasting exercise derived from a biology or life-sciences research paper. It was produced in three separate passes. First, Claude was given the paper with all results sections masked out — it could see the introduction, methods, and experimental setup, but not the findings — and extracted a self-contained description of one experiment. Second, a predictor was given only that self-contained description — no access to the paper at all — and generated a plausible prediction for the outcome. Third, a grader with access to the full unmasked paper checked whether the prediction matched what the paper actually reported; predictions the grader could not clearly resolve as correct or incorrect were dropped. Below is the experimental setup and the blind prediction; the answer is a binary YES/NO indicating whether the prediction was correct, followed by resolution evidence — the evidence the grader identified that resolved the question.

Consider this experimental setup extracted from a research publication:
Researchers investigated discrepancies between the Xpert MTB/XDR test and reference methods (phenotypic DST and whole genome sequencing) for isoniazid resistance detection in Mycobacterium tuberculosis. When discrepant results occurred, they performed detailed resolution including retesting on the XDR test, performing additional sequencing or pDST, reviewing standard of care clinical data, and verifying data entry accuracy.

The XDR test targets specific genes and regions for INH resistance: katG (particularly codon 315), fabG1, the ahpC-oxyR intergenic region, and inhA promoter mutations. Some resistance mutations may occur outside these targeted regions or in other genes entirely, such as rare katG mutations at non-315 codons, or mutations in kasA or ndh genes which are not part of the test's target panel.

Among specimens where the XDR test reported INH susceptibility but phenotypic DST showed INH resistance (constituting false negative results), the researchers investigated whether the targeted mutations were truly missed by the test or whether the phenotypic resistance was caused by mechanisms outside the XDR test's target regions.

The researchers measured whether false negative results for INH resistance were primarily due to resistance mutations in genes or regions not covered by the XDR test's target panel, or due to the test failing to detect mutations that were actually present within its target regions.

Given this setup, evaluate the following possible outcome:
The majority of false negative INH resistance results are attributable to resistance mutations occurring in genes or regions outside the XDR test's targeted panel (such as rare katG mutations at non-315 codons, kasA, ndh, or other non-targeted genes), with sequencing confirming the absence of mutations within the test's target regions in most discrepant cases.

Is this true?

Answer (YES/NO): NO